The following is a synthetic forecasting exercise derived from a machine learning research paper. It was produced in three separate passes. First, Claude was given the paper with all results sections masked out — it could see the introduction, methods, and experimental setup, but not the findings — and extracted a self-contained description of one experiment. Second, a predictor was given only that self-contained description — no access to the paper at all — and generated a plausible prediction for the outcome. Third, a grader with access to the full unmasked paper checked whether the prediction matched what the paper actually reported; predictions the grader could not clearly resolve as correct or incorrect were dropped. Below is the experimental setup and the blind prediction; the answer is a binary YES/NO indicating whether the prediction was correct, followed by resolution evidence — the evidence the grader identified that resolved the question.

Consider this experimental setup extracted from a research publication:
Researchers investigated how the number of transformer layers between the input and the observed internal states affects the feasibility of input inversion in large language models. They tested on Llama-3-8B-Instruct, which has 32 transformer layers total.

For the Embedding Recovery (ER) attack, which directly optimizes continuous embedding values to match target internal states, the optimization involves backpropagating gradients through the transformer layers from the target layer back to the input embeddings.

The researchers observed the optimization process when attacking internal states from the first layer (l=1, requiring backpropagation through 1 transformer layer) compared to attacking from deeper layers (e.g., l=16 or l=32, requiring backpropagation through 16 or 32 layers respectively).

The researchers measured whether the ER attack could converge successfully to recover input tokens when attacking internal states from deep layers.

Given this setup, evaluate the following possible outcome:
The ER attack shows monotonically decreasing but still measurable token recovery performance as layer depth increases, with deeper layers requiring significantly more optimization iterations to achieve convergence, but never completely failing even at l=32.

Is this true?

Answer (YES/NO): NO